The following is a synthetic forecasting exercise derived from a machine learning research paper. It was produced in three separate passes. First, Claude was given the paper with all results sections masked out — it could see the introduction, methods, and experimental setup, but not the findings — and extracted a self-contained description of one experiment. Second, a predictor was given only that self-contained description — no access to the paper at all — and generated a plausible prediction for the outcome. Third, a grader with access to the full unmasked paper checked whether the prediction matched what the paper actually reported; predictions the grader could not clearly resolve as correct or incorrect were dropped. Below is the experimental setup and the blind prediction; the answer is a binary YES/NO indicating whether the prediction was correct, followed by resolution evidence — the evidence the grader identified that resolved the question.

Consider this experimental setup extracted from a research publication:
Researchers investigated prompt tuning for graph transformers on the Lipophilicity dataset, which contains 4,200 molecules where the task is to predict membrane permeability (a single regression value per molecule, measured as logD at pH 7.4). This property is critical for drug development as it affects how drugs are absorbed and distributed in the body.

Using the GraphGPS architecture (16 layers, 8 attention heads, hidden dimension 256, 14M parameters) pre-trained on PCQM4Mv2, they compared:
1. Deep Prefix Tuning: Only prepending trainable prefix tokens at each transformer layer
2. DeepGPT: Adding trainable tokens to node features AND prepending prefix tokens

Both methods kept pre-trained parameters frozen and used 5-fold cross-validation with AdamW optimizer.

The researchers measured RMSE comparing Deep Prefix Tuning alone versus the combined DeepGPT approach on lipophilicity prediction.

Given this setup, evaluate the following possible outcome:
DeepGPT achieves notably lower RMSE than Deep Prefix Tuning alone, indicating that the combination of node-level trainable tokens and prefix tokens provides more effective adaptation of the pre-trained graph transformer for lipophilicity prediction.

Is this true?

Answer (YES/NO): NO